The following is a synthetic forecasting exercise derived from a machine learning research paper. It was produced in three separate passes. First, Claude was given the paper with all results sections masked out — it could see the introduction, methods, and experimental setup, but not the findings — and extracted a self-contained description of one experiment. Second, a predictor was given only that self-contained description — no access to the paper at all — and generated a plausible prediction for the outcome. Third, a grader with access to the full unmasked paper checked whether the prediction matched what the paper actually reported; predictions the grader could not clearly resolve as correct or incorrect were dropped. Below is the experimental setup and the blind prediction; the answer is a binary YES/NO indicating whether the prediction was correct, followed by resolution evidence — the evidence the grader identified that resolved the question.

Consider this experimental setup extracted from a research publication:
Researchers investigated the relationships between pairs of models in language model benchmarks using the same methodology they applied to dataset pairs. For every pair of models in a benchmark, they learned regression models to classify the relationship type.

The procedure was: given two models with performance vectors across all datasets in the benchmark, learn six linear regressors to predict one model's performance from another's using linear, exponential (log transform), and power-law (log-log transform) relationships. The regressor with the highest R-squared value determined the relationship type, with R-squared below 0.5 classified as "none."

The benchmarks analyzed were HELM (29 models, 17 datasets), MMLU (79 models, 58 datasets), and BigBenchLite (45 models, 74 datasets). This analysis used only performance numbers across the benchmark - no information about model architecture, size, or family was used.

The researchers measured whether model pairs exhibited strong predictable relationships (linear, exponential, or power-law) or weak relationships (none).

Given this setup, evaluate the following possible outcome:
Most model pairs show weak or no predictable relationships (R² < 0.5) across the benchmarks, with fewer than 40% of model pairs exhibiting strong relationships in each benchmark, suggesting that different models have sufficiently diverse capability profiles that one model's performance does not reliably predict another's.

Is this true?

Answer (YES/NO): NO